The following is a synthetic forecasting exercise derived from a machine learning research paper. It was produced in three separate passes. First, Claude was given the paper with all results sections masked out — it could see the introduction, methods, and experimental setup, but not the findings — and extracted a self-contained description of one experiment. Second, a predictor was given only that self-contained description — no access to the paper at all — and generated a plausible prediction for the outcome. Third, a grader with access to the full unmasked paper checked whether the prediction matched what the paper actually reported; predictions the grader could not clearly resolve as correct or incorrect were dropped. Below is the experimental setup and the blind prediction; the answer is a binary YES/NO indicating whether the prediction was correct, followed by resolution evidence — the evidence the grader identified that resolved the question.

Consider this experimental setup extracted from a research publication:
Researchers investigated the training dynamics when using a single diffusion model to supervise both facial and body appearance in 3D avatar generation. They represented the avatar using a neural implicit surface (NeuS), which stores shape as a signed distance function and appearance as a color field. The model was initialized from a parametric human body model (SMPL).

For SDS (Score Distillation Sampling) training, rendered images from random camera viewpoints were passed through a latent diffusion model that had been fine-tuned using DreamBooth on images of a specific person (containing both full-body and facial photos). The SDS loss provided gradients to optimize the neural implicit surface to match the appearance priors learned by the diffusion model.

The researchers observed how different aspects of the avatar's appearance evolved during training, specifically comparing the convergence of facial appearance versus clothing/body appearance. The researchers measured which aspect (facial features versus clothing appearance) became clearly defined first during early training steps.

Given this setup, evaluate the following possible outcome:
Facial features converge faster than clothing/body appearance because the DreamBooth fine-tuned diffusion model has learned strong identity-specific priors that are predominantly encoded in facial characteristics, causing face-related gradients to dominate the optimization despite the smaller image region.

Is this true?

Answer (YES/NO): NO